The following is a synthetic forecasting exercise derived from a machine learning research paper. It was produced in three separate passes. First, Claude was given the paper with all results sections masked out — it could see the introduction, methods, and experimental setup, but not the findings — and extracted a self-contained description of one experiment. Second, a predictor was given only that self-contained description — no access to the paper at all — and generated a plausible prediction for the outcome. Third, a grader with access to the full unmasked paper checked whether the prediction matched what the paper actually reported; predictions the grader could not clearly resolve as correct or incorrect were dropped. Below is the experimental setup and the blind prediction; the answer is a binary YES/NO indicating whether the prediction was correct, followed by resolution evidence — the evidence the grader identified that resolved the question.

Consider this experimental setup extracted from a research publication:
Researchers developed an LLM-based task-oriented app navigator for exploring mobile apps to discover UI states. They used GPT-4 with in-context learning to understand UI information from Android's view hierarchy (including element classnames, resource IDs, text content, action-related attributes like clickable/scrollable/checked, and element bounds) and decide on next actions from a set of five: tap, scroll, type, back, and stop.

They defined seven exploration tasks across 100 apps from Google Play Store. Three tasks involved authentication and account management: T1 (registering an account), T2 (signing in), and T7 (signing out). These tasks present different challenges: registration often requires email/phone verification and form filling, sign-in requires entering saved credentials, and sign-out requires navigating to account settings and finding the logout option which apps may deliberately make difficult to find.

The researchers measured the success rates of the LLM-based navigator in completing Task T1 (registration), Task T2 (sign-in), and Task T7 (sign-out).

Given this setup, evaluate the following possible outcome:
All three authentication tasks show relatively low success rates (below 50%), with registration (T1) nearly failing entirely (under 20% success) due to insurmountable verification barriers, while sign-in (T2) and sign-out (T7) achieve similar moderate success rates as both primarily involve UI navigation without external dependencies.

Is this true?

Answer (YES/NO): NO